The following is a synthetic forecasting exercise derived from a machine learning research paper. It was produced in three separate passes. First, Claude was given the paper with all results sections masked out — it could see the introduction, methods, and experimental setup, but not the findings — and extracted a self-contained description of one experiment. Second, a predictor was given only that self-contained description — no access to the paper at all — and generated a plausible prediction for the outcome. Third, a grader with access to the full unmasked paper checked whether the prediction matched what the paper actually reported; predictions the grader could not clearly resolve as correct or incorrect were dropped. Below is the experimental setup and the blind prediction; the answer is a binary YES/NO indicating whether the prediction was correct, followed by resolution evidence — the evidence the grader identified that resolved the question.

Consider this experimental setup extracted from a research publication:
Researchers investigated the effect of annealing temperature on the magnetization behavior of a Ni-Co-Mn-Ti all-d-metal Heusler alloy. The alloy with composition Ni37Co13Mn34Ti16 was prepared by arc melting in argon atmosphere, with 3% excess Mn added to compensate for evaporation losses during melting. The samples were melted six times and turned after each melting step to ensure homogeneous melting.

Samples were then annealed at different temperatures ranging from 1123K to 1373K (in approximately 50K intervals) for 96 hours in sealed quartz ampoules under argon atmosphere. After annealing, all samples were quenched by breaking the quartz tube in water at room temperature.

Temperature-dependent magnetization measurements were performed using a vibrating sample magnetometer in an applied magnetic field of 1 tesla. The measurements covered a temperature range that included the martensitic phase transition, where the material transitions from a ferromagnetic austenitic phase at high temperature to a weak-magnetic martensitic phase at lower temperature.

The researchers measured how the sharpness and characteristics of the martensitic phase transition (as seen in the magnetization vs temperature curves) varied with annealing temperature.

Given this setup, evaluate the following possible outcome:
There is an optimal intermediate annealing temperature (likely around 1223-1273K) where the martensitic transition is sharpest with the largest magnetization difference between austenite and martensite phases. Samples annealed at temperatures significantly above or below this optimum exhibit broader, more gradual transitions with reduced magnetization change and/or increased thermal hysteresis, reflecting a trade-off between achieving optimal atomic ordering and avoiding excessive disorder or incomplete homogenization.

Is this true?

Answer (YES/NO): NO